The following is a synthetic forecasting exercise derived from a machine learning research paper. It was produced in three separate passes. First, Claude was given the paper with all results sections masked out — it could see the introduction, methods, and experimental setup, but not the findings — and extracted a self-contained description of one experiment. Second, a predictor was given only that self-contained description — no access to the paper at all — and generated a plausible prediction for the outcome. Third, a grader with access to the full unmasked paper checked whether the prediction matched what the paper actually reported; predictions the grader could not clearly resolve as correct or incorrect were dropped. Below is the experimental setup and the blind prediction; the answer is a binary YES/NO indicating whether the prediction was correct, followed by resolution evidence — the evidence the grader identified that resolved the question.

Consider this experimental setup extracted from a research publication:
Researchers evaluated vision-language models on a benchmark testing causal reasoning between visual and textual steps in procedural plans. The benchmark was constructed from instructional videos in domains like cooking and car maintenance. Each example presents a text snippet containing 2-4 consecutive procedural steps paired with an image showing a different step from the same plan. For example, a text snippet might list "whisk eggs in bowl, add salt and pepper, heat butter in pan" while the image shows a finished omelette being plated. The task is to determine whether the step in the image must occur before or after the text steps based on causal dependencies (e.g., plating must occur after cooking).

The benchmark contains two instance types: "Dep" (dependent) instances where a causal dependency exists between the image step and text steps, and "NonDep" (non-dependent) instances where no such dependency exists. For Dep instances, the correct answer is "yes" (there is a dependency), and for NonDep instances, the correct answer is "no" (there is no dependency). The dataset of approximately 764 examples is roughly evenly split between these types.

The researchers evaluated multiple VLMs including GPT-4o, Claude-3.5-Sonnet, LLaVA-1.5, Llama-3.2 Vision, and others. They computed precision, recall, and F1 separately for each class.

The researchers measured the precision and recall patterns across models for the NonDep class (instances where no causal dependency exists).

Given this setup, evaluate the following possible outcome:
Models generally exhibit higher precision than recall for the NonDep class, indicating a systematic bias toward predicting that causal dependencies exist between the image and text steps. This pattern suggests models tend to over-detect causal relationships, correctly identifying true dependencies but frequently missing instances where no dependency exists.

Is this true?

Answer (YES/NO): YES